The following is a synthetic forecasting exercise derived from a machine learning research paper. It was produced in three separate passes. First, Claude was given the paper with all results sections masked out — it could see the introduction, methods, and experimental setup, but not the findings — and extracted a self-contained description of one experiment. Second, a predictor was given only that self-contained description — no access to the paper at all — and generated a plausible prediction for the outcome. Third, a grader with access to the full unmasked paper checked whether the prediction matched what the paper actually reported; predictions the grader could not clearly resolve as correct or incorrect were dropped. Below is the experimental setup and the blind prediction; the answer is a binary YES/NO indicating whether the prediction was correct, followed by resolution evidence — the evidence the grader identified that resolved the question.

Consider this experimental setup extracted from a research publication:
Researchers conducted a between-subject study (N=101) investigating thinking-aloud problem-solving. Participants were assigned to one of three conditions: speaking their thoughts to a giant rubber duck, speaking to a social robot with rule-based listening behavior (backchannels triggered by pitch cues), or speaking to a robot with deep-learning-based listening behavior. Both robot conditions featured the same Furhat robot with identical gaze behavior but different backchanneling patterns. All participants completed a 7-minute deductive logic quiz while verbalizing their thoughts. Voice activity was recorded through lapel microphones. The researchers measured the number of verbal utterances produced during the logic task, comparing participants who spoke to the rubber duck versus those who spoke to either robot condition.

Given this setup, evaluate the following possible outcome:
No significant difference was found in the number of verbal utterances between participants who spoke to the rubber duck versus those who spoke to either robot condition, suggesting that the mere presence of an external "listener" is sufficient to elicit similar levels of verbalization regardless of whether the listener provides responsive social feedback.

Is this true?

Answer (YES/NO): YES